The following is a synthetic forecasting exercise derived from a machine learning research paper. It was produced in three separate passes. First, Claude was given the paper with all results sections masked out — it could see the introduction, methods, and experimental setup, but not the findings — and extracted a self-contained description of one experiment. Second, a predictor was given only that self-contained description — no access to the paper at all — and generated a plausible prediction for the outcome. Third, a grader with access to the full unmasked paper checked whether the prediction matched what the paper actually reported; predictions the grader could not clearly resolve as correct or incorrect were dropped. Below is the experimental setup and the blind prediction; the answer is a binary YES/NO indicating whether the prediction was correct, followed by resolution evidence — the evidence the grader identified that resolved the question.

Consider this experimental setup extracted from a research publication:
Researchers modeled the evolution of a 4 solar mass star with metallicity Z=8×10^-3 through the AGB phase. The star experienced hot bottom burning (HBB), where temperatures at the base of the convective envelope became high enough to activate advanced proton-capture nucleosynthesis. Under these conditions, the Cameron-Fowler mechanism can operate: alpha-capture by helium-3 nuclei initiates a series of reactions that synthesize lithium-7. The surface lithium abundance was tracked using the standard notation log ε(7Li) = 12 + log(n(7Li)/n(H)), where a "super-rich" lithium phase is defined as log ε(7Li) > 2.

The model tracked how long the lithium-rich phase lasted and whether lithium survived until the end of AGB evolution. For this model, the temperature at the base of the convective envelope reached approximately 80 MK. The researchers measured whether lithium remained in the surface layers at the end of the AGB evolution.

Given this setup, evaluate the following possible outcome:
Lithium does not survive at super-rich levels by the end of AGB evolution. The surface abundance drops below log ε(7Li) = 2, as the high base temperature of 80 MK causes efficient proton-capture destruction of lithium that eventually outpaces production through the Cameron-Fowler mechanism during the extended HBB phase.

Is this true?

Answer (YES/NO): YES